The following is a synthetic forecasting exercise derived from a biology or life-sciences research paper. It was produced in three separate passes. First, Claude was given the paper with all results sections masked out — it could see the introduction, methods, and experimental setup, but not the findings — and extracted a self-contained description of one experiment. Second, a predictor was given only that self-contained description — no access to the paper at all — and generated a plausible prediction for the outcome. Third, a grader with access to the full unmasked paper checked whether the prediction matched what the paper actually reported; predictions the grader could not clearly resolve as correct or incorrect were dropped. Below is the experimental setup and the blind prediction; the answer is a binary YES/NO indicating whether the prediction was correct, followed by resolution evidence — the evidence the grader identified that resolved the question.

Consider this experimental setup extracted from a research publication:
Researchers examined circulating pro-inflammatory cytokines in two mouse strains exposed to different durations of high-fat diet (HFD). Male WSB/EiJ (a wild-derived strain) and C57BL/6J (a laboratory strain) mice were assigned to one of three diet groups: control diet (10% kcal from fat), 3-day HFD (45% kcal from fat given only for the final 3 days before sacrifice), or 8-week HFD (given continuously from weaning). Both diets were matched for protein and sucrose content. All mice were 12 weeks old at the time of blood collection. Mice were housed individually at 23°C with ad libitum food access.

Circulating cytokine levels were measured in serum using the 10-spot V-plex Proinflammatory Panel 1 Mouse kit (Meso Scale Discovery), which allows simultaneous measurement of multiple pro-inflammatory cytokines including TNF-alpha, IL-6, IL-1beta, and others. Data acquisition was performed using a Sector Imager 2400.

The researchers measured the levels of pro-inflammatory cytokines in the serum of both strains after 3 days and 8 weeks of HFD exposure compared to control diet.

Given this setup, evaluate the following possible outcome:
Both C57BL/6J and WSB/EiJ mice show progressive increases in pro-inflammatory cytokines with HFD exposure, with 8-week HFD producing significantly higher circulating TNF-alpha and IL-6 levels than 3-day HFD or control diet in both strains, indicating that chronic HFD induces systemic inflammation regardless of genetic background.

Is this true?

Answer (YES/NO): NO